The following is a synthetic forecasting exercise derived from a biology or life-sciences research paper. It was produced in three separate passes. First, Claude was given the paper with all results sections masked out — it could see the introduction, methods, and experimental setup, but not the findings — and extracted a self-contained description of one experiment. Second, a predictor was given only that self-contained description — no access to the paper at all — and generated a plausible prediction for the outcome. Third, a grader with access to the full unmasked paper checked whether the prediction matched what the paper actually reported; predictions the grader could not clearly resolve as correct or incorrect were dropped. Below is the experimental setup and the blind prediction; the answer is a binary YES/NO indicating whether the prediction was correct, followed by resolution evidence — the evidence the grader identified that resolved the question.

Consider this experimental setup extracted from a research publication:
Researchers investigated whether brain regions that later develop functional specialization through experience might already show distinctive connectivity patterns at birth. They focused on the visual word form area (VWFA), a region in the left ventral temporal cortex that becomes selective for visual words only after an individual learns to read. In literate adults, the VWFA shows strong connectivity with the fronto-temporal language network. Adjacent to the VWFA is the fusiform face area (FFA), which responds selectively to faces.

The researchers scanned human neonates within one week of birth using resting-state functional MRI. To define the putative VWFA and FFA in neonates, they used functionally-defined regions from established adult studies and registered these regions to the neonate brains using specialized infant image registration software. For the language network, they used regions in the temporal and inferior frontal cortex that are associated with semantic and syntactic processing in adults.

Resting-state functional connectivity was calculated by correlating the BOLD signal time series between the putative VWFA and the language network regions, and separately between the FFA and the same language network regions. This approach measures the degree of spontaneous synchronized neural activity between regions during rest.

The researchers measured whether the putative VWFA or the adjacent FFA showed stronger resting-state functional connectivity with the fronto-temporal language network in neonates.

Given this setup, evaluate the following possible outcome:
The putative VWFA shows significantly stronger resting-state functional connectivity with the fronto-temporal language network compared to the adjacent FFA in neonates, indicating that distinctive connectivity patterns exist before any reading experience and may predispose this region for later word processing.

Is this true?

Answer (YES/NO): YES